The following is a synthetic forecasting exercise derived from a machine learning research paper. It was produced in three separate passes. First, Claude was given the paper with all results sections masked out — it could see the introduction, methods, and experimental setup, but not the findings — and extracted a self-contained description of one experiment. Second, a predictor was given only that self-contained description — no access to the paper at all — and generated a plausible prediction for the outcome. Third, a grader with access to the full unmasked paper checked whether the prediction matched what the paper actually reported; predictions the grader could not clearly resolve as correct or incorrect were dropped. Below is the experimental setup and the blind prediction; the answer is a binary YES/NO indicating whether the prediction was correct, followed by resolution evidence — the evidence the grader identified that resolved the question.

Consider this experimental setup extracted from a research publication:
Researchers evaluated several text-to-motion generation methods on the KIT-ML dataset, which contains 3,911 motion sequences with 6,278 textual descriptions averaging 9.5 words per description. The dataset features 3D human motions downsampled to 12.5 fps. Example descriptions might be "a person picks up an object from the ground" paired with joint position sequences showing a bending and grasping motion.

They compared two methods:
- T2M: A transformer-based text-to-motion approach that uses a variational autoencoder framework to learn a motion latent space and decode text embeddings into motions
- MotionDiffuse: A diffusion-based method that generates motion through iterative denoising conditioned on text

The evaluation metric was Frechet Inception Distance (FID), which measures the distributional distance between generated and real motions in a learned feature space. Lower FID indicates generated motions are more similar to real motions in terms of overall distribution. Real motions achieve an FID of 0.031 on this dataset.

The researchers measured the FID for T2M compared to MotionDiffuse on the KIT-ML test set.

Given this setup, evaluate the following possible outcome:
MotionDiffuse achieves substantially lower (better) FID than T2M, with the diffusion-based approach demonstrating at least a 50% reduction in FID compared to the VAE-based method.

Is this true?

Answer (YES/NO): NO